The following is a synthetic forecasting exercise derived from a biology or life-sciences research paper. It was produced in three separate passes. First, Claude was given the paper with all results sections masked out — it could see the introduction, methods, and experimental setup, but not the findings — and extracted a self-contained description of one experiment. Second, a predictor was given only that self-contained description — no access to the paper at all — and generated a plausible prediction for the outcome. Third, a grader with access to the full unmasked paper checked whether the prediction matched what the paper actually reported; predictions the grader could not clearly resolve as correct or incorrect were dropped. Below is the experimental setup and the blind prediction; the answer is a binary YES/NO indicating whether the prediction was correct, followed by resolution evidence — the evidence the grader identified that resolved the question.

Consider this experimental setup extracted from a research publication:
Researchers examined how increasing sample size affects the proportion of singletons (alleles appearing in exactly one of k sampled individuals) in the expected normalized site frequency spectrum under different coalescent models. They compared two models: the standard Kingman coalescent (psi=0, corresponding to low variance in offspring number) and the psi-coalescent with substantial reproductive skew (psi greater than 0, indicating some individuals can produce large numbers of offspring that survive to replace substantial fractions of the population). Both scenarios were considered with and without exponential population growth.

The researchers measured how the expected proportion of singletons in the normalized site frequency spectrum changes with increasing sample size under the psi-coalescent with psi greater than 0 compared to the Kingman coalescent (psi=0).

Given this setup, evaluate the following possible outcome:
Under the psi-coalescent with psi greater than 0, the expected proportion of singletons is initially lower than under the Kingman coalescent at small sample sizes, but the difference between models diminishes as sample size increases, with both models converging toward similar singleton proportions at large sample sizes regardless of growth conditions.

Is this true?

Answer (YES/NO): NO